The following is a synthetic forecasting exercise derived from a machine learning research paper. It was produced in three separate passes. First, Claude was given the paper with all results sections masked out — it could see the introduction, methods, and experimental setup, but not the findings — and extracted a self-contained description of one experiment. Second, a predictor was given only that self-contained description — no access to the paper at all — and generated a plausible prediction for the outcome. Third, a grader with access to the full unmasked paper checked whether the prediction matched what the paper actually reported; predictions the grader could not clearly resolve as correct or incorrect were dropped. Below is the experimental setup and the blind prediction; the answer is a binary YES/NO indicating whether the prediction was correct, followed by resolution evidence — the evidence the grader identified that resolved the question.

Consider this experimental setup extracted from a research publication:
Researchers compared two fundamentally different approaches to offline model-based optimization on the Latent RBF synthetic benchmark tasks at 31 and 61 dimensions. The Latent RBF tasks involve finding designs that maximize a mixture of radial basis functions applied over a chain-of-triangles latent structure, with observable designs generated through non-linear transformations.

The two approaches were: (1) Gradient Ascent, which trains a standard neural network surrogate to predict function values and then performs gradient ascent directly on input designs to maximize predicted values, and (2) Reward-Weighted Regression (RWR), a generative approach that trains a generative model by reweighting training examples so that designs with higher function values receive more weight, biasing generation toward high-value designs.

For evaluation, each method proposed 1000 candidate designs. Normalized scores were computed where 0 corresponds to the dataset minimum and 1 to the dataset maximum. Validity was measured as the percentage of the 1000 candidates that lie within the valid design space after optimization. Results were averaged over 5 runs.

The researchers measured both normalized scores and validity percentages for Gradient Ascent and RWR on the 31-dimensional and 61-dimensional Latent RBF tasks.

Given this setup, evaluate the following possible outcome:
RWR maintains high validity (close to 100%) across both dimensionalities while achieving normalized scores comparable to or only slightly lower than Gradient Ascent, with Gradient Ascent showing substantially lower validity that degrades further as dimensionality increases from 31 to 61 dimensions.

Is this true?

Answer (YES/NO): NO